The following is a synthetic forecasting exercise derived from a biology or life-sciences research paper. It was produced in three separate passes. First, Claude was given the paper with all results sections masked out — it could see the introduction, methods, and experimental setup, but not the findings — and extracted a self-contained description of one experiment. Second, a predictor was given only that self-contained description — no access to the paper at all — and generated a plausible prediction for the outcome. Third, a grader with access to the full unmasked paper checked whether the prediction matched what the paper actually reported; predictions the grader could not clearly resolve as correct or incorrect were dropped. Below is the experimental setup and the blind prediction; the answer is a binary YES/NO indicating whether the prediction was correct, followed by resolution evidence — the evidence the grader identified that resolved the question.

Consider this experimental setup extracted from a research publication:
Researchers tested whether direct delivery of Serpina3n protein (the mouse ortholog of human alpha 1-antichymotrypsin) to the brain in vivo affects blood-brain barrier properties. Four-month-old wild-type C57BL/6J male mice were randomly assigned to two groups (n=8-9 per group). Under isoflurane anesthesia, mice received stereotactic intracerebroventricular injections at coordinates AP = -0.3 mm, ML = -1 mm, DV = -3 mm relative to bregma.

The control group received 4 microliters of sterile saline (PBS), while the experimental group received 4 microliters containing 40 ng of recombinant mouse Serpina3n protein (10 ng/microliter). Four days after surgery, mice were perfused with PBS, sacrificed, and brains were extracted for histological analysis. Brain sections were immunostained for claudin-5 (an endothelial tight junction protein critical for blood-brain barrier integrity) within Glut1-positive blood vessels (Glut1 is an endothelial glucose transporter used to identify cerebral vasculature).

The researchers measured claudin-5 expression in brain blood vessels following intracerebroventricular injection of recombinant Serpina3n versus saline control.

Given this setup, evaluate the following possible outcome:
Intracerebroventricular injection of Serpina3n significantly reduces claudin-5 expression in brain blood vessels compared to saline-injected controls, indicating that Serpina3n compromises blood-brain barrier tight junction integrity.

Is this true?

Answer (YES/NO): YES